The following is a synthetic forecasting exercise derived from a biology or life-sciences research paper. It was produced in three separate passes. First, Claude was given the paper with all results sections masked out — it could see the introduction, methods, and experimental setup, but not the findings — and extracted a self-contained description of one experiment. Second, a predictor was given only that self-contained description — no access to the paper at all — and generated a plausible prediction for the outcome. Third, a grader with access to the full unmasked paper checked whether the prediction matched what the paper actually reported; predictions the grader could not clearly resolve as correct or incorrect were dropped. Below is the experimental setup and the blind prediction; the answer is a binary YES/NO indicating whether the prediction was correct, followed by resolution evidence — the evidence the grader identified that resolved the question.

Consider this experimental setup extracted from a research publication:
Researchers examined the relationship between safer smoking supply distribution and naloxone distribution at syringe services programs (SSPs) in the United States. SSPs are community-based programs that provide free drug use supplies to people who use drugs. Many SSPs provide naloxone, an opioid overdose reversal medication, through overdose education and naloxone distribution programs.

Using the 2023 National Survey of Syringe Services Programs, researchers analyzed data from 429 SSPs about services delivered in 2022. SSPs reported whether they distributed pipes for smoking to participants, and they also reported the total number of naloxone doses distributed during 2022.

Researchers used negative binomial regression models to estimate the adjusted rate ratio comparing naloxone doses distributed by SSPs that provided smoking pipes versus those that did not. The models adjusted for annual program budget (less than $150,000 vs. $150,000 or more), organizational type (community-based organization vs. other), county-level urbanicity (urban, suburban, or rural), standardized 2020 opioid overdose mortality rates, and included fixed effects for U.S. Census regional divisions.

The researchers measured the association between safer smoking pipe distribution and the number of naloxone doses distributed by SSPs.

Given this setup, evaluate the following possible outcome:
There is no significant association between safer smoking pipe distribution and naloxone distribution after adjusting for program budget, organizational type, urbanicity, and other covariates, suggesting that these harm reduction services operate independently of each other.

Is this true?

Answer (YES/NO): YES